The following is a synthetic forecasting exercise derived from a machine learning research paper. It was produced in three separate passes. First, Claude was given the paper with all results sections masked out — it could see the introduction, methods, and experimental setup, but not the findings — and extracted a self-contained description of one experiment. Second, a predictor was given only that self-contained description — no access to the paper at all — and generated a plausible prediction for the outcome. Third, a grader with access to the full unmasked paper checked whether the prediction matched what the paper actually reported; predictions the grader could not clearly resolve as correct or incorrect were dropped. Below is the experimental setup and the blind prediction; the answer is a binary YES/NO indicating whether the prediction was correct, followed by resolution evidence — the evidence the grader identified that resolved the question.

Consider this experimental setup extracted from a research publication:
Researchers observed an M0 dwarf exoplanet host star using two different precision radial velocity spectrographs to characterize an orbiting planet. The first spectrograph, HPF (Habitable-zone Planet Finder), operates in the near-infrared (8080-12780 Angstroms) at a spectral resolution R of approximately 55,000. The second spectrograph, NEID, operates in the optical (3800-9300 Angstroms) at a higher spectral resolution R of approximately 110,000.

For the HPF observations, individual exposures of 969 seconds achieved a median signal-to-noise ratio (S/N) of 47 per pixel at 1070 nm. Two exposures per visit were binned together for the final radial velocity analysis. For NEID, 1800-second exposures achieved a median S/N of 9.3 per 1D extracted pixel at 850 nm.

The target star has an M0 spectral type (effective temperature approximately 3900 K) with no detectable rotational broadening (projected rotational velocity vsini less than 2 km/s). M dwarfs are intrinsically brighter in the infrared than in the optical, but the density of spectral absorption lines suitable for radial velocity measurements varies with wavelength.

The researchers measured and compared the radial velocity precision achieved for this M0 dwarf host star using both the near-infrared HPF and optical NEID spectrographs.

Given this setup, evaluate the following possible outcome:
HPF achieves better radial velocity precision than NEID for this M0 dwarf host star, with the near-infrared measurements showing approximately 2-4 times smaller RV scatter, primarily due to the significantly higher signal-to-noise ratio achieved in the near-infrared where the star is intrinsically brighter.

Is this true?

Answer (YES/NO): NO